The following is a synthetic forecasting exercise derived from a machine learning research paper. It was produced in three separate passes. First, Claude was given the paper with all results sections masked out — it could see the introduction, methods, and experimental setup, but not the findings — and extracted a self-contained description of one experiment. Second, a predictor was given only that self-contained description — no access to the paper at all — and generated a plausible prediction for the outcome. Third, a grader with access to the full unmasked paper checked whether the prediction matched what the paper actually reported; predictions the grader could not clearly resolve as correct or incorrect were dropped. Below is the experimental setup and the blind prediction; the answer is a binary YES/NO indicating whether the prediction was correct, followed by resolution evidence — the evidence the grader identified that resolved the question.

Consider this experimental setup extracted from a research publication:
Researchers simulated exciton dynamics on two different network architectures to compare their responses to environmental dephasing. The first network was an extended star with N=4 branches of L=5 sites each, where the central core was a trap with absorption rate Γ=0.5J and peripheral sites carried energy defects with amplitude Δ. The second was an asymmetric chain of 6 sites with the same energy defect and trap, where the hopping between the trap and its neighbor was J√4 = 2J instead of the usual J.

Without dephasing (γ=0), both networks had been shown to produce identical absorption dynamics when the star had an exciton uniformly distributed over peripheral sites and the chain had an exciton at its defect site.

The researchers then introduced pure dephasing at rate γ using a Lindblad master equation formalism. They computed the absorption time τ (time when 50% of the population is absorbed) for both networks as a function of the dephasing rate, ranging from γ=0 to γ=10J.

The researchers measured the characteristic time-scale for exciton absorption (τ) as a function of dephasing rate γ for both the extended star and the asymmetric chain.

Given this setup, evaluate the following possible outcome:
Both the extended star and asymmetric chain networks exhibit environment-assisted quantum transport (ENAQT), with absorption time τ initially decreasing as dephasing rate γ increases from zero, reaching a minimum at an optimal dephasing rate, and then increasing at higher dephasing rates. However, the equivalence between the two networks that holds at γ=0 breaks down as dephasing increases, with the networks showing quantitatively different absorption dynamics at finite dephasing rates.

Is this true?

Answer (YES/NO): NO